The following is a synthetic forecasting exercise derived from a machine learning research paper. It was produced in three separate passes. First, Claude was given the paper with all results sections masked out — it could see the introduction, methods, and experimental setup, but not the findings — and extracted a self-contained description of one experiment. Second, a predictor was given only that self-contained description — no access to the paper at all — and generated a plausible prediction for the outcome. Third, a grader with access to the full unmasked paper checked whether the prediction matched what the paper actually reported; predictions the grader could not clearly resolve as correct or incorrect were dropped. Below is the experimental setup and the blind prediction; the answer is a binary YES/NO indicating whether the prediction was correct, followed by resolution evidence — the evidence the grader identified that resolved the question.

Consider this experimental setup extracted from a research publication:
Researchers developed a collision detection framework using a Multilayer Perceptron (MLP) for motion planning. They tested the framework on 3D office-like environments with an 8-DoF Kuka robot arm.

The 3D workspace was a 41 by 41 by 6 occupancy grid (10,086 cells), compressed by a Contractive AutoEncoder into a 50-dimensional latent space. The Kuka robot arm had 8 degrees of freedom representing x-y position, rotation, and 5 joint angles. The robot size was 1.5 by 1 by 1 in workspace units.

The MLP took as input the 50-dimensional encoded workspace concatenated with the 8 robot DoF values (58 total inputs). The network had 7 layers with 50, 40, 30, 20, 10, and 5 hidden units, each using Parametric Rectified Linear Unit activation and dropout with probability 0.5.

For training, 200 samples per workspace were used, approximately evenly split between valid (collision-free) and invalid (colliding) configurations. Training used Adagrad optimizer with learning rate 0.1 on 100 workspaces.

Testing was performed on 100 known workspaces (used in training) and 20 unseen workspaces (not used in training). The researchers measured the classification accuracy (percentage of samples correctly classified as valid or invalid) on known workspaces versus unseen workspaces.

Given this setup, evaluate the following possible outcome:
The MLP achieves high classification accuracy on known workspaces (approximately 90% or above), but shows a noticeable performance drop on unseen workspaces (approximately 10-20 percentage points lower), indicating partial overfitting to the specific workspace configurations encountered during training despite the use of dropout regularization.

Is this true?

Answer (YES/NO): NO